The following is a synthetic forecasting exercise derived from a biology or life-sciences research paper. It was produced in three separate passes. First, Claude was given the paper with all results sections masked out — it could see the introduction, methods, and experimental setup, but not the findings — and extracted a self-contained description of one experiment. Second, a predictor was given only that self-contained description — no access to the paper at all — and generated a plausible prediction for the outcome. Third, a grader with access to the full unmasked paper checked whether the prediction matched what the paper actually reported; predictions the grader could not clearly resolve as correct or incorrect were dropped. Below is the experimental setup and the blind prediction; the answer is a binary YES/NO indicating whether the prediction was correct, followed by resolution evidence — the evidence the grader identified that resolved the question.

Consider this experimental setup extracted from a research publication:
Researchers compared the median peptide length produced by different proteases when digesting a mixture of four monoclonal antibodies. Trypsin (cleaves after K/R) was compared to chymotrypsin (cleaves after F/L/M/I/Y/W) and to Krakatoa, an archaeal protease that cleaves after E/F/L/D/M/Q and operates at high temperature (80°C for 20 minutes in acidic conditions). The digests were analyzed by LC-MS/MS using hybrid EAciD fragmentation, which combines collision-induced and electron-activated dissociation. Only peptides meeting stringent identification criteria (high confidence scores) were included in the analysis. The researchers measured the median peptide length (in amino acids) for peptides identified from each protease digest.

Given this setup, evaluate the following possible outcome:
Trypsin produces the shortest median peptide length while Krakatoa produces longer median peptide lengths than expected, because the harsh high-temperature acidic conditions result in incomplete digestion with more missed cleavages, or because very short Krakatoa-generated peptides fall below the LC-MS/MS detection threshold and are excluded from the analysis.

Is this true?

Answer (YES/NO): NO